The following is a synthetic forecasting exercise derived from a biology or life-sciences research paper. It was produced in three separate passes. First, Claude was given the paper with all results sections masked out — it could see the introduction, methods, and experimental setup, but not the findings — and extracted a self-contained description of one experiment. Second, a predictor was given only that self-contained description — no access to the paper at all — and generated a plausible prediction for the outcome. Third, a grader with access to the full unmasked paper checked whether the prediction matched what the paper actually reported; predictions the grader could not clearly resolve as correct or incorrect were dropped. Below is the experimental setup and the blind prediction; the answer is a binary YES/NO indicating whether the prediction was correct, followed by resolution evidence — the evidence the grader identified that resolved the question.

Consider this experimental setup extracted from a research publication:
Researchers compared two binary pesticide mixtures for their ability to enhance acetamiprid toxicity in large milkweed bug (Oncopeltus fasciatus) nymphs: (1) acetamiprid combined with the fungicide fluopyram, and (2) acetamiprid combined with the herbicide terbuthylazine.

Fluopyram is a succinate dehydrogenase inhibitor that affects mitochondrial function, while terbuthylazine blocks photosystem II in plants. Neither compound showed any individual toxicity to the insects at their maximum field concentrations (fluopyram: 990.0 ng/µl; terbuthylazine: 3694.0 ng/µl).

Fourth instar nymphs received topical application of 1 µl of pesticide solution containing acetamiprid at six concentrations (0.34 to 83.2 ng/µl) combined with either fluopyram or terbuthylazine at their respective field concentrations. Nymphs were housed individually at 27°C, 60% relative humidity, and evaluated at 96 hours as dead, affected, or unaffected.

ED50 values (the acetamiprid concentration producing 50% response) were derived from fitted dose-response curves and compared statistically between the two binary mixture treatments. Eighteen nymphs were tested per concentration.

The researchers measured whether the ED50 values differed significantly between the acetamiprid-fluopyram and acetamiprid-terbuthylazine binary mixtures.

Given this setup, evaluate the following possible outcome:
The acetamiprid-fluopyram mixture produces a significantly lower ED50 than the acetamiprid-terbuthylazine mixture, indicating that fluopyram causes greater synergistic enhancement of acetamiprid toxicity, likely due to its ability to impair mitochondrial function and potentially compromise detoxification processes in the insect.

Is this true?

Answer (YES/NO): NO